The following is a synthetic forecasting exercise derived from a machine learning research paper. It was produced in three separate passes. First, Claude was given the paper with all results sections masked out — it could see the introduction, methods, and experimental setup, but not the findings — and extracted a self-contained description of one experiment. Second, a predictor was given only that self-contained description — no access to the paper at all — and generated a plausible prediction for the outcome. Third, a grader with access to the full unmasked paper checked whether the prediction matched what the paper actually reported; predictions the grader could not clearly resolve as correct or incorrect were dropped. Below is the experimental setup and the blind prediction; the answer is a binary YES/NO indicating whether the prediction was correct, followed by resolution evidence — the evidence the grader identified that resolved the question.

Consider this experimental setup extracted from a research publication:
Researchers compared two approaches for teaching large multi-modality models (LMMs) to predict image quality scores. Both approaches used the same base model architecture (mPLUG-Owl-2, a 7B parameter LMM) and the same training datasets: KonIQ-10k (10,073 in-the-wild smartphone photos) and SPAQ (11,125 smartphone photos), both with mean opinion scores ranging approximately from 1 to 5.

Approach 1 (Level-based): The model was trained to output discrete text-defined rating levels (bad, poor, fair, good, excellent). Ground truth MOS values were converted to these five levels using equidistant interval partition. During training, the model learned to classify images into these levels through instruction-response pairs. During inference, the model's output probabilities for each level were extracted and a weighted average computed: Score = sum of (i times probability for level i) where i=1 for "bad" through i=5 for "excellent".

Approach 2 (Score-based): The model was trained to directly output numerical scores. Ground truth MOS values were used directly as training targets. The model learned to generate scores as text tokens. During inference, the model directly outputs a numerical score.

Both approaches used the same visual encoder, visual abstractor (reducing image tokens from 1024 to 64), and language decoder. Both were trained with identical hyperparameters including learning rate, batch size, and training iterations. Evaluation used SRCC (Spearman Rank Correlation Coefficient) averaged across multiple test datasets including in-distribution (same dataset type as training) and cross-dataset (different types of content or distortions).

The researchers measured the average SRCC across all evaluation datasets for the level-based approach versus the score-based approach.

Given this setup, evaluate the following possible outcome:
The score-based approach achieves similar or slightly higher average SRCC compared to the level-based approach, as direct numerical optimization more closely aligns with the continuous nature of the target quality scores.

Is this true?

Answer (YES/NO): NO